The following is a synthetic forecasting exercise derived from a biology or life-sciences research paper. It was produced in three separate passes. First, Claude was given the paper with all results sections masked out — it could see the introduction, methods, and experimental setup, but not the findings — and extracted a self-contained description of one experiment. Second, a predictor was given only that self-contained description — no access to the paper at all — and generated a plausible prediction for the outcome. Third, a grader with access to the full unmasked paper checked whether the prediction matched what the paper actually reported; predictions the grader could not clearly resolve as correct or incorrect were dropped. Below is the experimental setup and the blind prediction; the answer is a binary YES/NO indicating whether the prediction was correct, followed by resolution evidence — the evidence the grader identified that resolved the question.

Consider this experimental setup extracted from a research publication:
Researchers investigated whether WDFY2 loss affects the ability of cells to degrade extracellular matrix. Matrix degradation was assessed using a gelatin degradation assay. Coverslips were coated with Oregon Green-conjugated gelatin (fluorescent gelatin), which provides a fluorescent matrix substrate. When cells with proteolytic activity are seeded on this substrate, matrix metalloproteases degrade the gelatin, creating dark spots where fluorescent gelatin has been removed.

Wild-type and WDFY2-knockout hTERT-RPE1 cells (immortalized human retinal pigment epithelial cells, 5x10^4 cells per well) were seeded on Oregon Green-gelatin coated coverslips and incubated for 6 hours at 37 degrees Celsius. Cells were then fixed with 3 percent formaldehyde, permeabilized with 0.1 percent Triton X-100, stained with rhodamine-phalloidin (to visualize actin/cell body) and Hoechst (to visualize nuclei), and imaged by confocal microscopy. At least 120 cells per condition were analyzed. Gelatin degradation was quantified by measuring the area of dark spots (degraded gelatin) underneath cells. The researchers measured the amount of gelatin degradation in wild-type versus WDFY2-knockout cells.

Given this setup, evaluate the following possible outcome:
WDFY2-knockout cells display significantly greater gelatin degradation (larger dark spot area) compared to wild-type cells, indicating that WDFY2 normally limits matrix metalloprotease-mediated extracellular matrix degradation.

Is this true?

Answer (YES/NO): YES